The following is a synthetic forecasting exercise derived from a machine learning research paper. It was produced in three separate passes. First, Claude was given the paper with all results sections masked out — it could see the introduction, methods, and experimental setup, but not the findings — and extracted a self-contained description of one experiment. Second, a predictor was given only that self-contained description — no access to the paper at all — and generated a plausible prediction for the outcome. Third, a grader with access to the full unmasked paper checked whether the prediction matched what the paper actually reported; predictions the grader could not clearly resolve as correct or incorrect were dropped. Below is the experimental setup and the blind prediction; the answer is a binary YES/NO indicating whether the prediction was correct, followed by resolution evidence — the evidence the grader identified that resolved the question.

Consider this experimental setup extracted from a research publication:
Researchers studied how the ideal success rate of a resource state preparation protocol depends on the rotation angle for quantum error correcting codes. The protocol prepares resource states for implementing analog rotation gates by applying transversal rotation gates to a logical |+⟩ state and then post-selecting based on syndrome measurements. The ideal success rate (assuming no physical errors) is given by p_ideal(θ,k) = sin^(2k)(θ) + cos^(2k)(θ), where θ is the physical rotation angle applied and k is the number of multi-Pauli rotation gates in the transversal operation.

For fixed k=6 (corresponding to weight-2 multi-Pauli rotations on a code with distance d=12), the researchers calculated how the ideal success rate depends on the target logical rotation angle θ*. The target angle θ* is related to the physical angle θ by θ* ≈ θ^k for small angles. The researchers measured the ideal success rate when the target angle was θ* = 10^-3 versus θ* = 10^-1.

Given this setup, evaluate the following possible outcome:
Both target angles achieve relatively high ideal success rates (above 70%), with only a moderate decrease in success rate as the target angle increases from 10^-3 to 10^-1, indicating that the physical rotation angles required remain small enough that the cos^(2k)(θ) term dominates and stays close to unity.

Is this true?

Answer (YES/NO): NO